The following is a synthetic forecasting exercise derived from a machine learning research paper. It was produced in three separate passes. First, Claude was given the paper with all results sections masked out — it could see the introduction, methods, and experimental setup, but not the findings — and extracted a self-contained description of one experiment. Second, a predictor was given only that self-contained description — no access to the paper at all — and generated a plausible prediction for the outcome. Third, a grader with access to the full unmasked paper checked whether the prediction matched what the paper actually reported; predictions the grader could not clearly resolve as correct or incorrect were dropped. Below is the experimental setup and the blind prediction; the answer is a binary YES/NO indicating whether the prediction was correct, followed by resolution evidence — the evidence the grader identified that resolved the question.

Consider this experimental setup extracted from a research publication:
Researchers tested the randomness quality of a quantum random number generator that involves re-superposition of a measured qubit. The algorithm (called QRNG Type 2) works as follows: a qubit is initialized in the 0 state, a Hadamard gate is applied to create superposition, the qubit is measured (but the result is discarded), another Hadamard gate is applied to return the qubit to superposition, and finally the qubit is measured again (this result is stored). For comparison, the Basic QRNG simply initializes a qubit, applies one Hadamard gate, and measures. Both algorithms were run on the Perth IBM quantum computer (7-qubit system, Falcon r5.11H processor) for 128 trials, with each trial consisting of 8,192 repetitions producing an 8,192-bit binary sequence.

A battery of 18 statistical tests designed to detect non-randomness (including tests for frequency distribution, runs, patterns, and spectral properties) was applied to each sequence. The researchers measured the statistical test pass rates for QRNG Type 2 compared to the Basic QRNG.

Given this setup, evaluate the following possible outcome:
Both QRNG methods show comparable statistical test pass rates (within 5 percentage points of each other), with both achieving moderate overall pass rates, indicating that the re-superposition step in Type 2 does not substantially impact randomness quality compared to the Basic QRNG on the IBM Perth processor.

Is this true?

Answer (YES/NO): NO